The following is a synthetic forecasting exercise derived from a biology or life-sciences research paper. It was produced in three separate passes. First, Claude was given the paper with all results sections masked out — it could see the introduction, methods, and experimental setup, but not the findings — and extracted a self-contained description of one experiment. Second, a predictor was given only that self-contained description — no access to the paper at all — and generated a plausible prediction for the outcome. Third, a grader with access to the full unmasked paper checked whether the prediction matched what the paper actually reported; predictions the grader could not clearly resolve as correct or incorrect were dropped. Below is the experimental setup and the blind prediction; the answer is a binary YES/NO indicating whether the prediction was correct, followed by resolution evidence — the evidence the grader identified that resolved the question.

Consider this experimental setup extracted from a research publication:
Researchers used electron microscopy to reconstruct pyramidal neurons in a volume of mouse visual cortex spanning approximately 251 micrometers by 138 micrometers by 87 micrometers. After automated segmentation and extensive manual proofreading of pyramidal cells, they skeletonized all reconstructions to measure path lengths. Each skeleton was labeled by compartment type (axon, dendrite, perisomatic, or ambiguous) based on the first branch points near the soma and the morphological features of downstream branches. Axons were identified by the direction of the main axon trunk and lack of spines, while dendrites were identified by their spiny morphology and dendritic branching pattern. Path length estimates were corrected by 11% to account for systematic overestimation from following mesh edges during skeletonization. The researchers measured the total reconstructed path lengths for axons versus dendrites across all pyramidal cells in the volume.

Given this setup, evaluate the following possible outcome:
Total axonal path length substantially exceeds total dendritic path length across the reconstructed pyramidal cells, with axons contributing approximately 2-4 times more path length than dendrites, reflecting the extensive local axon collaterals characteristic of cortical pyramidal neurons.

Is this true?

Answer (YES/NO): NO